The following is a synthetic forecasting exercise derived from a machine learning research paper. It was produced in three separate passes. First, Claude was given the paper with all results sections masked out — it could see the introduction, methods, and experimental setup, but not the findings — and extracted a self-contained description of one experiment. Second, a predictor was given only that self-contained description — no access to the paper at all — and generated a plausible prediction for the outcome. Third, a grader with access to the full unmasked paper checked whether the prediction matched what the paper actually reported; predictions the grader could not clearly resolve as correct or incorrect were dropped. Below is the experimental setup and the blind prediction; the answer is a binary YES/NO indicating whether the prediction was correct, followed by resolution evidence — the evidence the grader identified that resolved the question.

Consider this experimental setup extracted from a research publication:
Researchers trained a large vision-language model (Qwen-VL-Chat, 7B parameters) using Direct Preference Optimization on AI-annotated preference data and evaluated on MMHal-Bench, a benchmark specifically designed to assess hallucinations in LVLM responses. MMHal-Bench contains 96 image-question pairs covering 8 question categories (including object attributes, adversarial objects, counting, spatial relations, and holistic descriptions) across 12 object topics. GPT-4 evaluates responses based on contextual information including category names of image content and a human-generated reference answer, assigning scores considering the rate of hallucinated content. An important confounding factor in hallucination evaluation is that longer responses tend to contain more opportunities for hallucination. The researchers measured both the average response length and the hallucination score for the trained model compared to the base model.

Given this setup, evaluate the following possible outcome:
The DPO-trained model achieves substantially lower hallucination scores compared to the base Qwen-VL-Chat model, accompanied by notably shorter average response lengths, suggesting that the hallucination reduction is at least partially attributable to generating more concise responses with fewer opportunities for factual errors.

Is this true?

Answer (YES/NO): NO